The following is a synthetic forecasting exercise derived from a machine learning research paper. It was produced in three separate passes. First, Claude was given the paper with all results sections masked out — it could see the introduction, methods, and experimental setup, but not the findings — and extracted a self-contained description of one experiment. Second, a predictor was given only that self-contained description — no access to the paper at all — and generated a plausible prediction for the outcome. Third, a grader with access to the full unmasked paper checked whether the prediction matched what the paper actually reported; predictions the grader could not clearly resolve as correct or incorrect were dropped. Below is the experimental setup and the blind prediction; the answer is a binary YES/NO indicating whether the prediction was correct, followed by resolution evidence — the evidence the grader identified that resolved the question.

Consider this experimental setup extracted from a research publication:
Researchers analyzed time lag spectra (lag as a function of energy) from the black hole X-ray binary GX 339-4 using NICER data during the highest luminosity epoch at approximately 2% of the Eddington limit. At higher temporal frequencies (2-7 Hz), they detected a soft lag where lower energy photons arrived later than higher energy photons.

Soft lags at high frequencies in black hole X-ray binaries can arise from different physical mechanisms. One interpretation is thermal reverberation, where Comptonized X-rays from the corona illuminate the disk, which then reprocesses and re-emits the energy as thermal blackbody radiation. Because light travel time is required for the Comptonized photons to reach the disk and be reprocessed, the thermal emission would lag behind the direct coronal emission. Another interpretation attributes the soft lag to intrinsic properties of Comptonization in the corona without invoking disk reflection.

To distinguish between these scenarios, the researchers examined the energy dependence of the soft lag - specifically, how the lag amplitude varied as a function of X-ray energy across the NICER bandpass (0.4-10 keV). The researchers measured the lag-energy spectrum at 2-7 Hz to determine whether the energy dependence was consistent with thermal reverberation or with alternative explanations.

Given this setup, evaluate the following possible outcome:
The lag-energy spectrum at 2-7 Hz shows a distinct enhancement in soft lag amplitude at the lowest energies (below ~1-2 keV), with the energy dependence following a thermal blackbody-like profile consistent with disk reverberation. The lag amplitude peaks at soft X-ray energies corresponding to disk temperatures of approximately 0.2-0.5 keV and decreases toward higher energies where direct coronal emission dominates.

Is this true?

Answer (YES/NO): NO